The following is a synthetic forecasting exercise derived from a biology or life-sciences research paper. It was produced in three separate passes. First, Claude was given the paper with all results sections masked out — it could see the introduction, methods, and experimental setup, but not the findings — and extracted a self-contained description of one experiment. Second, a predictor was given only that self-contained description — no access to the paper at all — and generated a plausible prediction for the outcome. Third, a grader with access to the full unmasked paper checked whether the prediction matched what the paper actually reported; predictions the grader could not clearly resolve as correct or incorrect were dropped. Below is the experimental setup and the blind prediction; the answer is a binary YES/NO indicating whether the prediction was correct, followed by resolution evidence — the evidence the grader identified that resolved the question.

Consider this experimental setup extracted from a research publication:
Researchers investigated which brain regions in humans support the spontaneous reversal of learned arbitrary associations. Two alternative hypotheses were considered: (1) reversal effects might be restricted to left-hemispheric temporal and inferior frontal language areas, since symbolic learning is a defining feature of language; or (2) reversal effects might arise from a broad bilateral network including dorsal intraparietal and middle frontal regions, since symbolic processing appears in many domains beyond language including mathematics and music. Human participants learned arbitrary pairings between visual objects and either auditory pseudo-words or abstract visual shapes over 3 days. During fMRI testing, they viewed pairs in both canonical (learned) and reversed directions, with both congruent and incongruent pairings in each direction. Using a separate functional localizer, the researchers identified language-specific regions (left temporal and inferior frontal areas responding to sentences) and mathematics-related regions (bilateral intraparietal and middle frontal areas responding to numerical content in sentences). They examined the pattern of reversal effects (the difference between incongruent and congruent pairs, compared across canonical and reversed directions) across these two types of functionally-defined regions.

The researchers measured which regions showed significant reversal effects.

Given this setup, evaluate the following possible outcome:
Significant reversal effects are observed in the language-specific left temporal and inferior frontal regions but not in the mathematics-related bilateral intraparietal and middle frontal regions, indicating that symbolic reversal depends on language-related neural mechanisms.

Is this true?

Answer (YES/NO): NO